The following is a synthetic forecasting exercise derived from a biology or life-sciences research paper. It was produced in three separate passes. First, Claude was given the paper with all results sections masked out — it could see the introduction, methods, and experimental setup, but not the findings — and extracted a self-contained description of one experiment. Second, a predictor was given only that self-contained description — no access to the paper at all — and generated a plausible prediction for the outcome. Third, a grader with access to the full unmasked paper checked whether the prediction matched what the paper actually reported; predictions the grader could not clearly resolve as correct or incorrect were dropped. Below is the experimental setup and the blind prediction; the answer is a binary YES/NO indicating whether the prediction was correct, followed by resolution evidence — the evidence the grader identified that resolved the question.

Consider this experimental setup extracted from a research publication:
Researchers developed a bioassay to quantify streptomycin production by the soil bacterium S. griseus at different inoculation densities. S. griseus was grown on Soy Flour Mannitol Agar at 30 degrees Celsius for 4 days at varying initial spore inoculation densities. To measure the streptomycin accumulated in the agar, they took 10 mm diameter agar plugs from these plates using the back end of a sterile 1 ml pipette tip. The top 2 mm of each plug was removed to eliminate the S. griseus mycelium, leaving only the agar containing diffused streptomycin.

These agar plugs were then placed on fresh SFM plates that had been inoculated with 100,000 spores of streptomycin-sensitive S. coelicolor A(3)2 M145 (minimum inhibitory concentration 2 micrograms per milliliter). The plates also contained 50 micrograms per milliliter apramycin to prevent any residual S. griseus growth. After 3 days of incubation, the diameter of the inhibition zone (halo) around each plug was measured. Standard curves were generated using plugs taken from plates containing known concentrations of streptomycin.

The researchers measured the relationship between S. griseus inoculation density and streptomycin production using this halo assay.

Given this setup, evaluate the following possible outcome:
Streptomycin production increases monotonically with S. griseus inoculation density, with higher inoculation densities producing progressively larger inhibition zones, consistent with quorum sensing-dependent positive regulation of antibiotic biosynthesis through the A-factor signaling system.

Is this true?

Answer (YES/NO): NO